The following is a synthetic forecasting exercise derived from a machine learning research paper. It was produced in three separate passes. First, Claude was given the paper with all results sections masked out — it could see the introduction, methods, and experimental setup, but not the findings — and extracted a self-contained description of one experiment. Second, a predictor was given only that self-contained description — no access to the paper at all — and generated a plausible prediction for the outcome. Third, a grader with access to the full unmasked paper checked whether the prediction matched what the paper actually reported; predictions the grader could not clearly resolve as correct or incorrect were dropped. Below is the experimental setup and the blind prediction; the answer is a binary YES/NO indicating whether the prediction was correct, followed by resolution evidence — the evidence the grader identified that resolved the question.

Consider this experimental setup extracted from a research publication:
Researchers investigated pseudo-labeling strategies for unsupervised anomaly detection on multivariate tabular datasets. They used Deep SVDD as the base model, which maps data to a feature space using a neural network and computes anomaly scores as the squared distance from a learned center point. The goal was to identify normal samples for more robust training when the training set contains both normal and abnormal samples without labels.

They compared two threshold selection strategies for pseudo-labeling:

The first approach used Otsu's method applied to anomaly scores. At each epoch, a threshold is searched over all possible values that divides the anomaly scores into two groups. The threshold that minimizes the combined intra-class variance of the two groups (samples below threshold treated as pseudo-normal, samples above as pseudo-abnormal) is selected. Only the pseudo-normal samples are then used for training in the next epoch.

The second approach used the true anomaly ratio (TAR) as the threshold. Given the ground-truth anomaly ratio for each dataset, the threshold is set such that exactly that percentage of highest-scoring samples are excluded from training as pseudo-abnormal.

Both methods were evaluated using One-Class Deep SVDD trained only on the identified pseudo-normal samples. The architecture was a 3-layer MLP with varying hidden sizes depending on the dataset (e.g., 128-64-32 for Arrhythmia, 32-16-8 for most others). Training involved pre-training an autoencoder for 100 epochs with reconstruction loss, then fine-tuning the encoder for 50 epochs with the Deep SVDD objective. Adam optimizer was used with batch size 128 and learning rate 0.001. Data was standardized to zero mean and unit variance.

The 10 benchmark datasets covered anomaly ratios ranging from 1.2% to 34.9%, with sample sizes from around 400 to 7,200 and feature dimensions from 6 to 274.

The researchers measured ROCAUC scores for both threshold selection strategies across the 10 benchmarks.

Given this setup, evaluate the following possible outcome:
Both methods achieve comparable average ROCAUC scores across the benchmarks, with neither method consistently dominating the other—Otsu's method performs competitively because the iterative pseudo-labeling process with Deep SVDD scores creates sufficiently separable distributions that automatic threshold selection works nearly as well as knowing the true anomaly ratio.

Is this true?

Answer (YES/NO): NO